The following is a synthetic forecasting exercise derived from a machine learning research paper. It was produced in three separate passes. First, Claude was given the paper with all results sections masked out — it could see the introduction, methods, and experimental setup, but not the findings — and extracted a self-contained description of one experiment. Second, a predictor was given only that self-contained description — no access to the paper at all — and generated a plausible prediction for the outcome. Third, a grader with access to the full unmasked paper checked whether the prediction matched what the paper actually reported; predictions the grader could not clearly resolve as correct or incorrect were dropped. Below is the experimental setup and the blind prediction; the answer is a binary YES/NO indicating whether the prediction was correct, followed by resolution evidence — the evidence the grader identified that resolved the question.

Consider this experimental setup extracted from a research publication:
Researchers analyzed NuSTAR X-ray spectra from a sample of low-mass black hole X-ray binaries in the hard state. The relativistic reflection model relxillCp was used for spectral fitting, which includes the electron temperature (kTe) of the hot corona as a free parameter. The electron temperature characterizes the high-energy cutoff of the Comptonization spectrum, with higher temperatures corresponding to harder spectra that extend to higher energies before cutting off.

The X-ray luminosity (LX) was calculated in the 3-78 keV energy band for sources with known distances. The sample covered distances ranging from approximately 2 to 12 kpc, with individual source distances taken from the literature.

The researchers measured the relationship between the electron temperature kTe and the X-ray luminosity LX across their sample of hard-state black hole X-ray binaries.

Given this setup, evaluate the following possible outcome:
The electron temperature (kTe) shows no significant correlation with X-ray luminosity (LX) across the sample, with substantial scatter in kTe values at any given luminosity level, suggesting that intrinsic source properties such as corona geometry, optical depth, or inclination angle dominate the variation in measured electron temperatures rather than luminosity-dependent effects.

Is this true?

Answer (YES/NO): NO